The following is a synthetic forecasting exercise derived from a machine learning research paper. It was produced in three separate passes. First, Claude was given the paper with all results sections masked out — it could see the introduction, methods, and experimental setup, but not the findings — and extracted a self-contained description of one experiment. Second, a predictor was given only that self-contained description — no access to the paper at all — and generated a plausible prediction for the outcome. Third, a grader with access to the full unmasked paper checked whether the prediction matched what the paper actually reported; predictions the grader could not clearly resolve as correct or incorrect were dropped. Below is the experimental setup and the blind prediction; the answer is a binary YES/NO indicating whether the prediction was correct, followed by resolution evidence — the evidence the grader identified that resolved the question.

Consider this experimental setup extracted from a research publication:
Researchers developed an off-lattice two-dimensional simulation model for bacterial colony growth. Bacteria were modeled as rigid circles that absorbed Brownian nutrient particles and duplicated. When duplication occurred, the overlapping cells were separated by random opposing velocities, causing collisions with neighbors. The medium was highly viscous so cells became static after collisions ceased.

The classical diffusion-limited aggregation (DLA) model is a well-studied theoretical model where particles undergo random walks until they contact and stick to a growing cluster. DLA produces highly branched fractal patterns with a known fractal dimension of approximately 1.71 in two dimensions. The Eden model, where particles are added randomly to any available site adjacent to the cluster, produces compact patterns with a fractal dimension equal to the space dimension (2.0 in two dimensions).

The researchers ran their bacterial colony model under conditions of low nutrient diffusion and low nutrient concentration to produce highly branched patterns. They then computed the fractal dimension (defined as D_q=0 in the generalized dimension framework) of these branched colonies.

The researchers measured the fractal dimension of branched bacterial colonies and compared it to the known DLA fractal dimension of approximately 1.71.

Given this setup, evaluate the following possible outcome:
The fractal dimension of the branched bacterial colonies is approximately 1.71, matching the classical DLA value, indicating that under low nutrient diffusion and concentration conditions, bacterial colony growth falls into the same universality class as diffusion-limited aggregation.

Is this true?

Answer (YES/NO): NO